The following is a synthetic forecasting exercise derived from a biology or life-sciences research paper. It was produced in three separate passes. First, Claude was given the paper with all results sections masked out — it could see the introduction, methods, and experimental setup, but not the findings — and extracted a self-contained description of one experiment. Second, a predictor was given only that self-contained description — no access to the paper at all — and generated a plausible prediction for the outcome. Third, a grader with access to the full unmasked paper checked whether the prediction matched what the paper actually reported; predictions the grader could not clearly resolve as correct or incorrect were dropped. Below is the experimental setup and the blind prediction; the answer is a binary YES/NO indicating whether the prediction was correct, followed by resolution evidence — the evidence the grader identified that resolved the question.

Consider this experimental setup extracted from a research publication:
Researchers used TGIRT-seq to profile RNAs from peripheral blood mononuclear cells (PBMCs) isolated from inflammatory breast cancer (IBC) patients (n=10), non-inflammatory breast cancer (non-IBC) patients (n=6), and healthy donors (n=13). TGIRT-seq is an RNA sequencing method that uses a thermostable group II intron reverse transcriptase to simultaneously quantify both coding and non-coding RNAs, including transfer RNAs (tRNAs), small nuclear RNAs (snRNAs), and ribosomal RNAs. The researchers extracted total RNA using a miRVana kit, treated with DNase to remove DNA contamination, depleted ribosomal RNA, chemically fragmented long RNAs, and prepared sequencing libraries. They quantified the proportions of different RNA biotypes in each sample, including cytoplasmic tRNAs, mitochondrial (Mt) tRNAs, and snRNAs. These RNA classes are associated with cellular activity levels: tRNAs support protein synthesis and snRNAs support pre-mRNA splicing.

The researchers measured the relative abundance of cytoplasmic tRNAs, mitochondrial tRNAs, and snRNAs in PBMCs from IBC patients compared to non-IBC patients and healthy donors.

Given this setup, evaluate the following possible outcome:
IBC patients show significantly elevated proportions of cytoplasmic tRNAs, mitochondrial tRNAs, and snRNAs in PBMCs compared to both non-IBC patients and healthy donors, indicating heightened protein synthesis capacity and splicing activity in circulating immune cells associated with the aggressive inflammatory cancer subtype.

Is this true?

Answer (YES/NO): YES